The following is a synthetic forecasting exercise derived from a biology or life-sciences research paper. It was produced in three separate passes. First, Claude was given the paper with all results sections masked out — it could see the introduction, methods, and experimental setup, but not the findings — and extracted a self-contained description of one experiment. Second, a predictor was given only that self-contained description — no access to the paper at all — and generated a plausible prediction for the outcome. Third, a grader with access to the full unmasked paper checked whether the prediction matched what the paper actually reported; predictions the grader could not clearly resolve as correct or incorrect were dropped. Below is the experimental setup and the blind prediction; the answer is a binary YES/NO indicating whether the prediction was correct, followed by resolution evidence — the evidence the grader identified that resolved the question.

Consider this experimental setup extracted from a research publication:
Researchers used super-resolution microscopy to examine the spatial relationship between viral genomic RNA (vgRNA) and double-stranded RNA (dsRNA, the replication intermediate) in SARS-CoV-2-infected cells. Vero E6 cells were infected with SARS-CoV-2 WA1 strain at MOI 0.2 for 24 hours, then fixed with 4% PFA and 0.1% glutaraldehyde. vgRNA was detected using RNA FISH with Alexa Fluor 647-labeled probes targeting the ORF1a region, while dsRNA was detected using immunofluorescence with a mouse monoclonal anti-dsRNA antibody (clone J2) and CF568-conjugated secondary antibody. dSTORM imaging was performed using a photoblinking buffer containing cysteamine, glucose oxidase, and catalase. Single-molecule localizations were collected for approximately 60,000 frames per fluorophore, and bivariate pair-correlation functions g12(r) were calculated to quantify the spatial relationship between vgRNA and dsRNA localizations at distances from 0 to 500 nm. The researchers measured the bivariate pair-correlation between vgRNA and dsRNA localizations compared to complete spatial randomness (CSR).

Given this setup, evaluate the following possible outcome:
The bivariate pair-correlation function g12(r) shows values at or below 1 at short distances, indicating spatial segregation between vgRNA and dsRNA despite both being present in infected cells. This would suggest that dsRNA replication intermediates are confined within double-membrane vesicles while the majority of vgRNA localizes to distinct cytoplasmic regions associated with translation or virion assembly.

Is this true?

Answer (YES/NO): NO